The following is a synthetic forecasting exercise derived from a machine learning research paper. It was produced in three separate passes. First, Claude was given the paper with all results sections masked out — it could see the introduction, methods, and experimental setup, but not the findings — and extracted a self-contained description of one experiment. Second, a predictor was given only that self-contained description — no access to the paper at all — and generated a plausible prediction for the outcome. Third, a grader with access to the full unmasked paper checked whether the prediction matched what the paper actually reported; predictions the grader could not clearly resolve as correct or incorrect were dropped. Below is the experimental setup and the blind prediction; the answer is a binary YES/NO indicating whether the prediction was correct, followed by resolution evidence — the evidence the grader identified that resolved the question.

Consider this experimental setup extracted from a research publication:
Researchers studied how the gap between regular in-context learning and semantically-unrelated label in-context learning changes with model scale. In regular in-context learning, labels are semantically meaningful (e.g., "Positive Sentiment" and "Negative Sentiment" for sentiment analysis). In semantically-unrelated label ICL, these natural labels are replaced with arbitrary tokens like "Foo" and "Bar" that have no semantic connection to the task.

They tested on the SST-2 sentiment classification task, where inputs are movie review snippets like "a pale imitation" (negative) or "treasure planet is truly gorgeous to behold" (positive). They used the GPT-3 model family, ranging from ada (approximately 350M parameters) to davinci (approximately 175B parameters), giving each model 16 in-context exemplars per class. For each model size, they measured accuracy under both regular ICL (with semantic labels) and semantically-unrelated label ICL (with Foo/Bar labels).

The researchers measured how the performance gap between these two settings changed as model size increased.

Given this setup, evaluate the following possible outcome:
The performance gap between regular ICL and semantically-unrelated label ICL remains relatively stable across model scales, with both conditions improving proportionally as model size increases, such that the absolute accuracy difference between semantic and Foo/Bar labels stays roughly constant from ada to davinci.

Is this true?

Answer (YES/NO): NO